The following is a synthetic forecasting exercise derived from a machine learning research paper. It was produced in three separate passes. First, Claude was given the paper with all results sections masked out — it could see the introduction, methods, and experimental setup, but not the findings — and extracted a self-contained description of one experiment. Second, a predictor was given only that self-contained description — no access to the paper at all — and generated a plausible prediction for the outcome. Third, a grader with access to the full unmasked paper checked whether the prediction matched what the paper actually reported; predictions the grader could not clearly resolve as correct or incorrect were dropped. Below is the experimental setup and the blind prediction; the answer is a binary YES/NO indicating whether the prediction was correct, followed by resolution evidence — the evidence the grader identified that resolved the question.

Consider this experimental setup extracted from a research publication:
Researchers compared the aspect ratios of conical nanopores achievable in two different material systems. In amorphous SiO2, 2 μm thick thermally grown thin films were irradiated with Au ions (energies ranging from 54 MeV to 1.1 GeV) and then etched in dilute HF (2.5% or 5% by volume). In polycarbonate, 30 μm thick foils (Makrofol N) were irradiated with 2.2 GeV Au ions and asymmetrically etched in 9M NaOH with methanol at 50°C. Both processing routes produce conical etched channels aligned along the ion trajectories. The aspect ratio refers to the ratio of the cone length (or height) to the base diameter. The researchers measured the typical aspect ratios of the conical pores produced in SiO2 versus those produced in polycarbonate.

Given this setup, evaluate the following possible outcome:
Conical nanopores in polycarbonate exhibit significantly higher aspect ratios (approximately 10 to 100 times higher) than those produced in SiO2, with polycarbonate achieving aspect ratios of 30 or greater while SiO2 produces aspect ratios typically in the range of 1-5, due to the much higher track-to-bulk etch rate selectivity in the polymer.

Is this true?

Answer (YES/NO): NO